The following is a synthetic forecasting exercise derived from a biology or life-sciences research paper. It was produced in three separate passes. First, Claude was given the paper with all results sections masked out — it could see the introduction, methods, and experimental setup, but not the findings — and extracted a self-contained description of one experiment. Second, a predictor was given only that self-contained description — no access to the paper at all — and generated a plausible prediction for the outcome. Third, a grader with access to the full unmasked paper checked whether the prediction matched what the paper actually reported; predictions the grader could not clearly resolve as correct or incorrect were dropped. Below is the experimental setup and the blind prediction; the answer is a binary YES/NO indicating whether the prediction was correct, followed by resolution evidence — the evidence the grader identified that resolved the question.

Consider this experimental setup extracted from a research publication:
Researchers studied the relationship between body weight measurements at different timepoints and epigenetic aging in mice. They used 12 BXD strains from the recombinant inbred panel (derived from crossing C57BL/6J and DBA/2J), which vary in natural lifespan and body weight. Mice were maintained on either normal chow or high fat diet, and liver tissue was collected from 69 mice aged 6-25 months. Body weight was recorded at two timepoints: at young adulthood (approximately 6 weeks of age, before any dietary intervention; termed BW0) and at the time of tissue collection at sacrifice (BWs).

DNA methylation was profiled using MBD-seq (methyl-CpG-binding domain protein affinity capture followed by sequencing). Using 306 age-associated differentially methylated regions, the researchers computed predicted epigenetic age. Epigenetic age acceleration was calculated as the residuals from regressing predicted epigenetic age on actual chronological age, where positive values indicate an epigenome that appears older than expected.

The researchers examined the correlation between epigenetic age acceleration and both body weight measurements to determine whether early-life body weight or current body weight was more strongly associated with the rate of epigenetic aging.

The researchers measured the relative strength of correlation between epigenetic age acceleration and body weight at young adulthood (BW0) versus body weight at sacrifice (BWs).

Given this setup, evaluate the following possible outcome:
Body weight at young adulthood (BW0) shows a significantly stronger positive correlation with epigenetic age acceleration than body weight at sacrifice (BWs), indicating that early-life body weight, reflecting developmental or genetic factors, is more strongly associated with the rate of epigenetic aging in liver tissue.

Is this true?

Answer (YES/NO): NO